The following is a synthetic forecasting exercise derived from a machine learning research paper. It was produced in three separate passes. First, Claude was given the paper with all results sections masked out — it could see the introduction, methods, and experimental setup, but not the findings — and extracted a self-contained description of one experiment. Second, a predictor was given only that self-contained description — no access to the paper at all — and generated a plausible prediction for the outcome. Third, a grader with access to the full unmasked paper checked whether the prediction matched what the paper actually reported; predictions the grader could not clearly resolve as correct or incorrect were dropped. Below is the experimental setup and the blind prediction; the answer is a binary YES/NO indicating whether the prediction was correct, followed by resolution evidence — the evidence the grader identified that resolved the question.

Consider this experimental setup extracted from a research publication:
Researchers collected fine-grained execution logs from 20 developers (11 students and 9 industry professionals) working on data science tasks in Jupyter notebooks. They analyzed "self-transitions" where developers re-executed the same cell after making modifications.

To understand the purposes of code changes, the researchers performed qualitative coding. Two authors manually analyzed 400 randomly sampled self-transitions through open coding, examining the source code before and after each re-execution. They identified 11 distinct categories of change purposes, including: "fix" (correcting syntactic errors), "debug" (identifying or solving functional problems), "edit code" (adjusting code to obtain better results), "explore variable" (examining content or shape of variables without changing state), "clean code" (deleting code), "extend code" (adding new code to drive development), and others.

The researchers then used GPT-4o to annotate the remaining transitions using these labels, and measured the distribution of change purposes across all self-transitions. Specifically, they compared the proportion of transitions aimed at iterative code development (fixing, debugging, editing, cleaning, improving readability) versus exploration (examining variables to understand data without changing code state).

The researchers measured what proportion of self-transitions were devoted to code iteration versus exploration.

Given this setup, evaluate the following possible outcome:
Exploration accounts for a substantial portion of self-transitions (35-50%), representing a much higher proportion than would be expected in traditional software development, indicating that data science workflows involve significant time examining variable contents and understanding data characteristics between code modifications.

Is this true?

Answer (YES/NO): NO